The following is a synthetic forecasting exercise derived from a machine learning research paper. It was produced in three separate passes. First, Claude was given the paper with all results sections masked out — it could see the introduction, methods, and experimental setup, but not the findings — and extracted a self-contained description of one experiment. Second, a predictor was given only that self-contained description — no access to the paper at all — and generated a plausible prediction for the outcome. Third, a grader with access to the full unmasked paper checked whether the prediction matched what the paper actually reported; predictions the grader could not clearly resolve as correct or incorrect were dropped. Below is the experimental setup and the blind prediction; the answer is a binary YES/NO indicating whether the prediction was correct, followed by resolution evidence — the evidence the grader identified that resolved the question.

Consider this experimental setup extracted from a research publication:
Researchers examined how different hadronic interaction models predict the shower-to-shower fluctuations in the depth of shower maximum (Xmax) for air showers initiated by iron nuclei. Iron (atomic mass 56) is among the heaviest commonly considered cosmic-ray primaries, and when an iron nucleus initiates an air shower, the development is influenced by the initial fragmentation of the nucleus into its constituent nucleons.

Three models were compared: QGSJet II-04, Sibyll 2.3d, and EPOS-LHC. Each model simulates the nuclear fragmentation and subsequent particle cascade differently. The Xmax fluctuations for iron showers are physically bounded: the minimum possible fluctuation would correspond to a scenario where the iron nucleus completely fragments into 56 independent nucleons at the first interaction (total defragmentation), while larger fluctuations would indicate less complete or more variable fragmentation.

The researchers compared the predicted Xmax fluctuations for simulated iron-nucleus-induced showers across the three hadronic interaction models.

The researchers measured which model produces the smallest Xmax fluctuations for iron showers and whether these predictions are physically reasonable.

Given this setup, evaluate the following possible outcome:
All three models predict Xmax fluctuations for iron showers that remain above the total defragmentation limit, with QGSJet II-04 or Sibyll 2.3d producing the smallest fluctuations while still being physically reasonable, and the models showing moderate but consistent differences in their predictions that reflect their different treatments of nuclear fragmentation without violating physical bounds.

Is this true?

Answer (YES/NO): NO